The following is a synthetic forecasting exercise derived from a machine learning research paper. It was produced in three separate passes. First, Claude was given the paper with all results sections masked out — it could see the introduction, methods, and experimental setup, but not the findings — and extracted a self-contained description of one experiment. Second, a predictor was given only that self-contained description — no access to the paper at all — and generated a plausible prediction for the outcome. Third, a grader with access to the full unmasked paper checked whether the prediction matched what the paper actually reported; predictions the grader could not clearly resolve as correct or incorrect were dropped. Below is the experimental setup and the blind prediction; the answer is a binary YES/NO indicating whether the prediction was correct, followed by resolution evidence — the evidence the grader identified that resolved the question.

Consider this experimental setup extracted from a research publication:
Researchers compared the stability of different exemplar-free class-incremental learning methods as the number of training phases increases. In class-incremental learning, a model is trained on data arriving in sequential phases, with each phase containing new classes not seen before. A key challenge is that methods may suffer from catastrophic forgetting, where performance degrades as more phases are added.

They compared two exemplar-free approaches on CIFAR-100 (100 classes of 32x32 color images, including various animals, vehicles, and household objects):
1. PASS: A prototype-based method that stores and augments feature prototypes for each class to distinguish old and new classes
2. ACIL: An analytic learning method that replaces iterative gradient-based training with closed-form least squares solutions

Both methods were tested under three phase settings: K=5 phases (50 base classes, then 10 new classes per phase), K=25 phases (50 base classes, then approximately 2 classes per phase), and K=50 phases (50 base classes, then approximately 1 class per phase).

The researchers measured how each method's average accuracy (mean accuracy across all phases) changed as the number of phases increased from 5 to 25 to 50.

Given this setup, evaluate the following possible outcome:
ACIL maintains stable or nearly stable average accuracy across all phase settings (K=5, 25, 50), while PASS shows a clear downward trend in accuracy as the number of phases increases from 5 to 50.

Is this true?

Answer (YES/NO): YES